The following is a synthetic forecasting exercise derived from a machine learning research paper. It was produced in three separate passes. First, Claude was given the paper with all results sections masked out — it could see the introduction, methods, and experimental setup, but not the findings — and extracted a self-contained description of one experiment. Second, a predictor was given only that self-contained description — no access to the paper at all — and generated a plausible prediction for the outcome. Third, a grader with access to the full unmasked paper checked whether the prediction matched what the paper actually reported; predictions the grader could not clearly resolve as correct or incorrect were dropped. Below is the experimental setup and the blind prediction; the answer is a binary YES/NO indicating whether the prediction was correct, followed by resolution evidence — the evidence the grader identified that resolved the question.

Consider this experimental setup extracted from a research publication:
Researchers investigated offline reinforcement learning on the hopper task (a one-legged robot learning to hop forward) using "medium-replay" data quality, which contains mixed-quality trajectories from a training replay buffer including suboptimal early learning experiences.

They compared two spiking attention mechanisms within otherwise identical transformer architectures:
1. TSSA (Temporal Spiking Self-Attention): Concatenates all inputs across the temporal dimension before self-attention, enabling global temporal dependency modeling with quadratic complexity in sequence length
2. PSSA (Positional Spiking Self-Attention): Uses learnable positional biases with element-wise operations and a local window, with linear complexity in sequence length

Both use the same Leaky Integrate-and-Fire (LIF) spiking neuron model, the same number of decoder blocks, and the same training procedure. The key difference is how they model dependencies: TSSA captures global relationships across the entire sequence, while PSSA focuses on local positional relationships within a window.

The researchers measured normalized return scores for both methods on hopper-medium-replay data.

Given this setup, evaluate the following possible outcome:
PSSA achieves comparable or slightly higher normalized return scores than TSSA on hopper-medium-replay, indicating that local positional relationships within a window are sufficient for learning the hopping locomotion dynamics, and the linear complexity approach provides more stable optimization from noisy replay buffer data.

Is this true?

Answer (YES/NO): NO